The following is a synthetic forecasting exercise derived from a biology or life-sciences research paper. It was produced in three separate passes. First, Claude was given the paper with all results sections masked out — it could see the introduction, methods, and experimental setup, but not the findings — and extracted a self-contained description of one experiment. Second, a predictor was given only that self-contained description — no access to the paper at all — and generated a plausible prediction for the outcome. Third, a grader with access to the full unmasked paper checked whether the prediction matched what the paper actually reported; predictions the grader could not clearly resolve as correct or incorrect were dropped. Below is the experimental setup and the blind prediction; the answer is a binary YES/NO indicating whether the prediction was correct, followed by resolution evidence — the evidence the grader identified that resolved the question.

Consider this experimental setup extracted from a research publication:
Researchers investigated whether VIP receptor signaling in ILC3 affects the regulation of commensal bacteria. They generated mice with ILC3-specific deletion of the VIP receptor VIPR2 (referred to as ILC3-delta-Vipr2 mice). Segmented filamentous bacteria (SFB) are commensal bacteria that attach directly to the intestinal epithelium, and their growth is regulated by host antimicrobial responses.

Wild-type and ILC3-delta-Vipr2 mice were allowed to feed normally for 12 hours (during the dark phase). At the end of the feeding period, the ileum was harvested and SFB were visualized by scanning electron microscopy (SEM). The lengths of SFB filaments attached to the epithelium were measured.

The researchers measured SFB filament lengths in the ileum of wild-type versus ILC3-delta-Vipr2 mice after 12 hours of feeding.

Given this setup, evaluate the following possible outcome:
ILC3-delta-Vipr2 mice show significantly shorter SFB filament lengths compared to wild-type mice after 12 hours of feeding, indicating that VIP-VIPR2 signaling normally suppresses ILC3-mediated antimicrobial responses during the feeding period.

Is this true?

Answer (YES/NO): YES